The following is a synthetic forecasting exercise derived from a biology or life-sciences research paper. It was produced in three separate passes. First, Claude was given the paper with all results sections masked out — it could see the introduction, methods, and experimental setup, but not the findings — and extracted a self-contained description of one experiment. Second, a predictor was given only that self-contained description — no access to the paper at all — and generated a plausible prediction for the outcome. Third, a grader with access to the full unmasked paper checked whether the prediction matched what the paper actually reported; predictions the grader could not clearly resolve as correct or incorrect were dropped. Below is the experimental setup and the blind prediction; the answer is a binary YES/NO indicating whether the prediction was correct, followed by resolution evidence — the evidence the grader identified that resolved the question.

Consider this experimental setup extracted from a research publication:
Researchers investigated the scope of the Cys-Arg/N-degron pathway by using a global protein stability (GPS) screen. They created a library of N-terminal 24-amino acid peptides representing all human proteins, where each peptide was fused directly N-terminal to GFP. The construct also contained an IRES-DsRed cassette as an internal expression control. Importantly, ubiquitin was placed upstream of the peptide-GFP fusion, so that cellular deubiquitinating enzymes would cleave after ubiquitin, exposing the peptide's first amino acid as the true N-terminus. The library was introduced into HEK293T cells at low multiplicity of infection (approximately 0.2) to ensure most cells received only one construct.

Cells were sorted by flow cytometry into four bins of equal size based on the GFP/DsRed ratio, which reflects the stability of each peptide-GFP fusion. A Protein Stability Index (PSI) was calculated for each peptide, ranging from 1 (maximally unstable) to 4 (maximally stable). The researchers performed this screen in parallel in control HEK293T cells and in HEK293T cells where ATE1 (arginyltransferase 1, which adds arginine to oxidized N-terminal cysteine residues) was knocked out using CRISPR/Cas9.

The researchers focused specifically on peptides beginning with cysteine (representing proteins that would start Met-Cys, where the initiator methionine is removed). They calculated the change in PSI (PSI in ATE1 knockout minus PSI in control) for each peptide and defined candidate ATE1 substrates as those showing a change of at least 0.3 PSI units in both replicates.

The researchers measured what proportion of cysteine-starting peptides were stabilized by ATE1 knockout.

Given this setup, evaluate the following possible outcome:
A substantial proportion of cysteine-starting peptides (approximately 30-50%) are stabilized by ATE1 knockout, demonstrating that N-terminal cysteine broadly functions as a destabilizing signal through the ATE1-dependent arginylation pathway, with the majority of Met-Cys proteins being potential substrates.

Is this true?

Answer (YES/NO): YES